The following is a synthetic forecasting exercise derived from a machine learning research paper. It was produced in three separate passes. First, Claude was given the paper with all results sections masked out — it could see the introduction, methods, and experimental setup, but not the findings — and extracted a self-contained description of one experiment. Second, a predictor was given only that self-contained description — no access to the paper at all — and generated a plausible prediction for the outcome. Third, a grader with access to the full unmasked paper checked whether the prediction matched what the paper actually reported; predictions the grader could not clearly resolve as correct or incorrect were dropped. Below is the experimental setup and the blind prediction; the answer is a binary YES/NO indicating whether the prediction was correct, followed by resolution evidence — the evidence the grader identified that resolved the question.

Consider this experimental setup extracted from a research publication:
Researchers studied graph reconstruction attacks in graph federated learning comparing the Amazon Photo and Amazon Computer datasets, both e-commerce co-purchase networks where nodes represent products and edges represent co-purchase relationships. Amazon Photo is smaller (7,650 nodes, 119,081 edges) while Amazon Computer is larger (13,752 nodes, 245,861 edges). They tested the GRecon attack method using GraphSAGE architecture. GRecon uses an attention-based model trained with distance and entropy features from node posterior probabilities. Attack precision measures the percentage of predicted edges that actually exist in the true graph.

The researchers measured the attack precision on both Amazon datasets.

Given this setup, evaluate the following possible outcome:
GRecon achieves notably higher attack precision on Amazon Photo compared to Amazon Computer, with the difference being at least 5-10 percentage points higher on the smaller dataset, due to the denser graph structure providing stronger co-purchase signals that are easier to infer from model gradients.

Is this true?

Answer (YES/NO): YES